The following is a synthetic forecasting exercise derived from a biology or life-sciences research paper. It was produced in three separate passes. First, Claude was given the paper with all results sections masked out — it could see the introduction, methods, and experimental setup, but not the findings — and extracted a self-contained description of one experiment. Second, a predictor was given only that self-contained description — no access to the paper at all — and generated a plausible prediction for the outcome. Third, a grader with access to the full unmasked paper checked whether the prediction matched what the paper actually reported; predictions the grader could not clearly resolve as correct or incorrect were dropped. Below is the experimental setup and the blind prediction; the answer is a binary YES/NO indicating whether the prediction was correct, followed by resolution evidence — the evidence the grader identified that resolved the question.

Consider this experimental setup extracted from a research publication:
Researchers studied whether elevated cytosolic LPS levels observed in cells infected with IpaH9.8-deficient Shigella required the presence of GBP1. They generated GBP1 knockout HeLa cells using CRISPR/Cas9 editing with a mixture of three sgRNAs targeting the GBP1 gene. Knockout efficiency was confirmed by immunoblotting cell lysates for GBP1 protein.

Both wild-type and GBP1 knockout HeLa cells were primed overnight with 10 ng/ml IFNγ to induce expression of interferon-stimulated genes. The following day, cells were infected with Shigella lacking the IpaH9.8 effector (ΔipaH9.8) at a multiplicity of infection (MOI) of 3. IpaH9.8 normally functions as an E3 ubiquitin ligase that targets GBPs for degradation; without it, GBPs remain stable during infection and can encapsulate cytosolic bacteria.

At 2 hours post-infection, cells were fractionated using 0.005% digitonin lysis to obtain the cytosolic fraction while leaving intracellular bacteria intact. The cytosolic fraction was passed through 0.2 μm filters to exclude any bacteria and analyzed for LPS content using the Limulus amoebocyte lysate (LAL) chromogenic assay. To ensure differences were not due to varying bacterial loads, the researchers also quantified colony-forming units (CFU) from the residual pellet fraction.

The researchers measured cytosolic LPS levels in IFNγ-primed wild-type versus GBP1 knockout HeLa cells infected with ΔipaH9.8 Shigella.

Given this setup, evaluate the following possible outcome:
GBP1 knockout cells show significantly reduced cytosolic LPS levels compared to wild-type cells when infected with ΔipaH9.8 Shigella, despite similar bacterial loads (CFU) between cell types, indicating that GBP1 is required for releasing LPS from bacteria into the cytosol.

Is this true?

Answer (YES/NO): YES